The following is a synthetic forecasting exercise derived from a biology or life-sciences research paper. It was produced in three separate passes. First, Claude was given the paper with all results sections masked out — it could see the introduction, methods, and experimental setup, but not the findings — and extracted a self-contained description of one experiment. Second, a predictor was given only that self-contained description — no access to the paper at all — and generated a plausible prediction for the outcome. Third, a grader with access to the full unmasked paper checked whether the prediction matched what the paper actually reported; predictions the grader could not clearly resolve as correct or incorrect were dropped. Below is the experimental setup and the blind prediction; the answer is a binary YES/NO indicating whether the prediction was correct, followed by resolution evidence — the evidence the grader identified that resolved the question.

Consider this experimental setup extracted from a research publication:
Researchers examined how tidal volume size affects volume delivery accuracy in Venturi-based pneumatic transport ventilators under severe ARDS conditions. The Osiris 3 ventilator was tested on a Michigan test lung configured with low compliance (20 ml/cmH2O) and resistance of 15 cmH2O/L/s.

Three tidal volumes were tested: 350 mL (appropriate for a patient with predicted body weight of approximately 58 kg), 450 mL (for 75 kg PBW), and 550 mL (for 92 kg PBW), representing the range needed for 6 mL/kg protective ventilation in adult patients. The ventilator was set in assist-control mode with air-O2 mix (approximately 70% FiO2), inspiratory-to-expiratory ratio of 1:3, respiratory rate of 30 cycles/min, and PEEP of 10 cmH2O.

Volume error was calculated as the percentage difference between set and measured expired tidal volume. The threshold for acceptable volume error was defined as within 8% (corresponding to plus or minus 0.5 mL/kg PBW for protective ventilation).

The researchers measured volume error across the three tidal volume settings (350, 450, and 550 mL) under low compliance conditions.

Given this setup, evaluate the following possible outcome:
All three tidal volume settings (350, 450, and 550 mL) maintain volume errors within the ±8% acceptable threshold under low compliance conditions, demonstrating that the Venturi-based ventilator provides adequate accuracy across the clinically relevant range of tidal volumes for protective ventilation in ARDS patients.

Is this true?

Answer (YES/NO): YES